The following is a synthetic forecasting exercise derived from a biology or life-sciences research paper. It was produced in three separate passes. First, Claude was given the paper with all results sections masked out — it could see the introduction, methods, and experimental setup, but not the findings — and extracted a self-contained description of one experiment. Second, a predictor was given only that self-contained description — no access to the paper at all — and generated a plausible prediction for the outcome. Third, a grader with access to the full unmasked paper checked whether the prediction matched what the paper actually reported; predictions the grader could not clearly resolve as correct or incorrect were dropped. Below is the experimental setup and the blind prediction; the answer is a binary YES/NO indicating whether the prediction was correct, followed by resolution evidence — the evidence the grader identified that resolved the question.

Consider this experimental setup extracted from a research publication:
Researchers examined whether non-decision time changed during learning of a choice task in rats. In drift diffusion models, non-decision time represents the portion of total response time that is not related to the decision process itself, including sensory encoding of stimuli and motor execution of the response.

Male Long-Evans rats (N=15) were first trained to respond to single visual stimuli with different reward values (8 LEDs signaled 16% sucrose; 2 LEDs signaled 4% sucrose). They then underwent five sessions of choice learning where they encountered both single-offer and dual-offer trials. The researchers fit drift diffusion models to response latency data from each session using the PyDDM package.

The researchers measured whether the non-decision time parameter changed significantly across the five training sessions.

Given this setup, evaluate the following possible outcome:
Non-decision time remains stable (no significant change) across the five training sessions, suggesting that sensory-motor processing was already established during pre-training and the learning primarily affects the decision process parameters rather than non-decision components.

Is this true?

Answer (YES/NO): YES